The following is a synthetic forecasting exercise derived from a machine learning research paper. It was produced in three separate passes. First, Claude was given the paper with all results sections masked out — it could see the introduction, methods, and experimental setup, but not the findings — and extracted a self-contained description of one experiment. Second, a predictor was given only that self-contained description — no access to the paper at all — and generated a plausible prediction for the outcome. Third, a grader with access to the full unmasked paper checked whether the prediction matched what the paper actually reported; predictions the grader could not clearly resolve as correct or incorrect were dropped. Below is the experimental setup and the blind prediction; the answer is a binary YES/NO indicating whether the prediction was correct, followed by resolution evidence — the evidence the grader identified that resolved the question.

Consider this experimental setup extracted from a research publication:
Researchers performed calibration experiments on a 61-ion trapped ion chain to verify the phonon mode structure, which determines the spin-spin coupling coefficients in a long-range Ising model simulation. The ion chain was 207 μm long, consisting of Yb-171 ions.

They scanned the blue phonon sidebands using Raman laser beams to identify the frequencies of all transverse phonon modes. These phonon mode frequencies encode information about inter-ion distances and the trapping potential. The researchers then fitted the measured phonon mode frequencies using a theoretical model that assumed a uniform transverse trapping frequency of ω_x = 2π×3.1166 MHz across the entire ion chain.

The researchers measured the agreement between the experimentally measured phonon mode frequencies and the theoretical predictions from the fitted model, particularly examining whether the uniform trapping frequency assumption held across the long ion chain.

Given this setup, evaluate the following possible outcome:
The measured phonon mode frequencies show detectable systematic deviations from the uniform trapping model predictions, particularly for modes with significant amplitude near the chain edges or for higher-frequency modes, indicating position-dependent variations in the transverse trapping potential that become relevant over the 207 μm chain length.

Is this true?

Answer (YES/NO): YES